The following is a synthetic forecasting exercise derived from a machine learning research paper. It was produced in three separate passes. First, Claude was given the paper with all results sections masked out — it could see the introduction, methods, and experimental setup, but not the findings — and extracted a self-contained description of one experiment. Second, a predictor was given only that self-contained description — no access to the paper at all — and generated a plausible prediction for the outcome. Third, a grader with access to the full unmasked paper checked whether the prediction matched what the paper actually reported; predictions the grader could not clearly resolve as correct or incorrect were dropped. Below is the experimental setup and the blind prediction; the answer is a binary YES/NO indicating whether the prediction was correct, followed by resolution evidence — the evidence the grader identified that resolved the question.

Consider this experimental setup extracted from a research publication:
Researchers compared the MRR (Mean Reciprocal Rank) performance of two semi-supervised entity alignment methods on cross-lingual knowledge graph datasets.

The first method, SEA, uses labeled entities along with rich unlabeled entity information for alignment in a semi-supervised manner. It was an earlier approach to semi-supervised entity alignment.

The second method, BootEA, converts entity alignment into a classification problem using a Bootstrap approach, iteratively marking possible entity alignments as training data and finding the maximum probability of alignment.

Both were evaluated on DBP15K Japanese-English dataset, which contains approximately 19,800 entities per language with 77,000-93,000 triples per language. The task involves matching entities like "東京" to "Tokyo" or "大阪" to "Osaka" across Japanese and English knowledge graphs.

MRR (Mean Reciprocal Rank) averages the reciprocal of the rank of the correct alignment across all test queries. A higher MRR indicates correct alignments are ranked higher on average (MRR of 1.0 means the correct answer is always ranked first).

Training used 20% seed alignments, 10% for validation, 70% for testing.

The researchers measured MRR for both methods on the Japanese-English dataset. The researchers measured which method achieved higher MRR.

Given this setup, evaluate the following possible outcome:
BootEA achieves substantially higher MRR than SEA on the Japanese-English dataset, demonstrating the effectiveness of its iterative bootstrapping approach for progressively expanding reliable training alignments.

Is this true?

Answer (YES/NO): YES